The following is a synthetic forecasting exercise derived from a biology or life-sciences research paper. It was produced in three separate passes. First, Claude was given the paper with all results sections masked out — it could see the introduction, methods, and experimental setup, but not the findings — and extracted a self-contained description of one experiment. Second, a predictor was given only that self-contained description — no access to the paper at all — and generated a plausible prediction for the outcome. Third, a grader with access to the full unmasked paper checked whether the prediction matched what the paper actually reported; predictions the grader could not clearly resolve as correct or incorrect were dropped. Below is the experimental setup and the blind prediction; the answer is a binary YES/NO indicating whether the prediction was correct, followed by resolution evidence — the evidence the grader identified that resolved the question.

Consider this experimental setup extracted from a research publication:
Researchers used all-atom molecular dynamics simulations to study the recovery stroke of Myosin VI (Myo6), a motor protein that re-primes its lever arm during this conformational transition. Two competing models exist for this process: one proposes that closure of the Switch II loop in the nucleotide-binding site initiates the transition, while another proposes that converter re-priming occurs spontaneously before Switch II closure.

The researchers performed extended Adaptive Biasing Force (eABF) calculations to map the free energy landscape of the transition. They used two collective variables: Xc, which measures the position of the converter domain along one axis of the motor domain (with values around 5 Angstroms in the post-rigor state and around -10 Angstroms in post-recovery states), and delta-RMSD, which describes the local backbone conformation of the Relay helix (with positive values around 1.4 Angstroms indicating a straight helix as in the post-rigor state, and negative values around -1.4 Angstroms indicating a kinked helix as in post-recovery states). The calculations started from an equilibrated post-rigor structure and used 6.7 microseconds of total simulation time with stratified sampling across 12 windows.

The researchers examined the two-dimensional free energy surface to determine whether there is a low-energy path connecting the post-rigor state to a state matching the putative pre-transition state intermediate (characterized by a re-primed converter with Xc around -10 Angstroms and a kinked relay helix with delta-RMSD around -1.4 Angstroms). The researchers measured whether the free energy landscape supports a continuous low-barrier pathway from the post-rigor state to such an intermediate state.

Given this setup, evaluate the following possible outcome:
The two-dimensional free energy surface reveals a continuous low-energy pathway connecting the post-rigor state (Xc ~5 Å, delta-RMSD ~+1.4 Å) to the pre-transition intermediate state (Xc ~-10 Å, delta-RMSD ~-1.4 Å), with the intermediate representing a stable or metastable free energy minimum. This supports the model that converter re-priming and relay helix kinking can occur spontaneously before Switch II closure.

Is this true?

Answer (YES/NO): YES